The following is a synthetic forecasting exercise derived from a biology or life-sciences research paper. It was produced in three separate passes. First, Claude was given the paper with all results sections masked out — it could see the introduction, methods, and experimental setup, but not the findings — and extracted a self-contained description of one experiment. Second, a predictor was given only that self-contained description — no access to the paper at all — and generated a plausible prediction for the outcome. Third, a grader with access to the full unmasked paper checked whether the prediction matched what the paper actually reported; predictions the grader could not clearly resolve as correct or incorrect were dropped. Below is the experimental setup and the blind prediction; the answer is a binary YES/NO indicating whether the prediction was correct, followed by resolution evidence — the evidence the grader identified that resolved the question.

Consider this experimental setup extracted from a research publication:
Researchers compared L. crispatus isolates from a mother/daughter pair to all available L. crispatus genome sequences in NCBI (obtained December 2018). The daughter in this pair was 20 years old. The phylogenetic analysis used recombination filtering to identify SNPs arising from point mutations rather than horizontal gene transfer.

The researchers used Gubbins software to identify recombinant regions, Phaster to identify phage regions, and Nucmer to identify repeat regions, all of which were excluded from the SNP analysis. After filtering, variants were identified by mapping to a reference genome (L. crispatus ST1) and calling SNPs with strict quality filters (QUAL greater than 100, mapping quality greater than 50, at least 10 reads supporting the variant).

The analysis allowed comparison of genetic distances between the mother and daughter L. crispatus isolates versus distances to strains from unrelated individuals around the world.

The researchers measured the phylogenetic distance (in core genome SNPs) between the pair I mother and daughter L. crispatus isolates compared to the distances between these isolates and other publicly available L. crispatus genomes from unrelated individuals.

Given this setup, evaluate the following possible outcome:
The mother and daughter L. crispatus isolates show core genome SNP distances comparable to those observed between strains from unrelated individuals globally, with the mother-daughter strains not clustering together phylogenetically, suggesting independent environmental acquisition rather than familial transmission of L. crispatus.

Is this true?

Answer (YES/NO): NO